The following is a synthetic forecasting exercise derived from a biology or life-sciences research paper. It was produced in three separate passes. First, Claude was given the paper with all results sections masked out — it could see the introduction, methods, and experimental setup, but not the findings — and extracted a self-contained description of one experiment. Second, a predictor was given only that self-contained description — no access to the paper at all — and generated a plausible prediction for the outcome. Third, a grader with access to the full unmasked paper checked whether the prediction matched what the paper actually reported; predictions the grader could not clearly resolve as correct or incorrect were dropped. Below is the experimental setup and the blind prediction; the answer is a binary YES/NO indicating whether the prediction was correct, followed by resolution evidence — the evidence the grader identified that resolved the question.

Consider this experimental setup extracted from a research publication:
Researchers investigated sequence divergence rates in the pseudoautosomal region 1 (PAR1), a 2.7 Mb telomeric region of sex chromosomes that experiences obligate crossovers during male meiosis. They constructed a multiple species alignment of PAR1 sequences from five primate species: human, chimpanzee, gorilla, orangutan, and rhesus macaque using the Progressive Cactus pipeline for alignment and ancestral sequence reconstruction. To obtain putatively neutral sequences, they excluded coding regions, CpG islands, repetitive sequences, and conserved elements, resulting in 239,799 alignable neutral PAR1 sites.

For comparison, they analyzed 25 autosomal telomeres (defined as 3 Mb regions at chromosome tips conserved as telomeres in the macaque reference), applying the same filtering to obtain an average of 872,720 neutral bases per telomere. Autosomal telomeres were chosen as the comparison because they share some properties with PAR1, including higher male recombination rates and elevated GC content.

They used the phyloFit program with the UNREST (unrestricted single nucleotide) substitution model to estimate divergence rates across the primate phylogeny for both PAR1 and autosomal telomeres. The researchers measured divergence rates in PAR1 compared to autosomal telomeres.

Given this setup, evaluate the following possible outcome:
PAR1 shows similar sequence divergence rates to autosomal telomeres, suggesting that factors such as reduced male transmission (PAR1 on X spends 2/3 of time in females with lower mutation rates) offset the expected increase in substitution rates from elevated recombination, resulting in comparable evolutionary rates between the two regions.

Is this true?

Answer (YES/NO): NO